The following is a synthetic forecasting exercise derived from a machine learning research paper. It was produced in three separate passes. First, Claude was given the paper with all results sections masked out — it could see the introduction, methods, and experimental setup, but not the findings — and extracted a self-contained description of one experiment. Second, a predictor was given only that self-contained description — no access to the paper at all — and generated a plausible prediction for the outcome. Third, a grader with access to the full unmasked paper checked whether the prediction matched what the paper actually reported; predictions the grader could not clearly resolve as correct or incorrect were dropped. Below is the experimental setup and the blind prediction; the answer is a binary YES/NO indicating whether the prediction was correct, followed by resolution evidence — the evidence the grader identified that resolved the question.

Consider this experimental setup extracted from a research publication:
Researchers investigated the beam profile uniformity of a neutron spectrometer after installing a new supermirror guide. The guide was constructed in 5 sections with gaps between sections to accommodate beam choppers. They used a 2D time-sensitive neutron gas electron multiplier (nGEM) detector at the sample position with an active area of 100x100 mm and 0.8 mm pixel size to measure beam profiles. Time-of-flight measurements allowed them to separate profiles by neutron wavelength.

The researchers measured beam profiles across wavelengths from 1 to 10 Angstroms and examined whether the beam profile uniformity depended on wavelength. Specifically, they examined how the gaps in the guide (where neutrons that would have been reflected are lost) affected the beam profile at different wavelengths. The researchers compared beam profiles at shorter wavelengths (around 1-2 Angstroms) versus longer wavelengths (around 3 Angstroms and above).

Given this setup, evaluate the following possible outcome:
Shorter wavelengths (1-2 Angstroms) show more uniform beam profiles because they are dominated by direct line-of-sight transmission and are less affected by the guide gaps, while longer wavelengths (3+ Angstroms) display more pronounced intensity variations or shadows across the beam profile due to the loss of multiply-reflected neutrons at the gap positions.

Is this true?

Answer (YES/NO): YES